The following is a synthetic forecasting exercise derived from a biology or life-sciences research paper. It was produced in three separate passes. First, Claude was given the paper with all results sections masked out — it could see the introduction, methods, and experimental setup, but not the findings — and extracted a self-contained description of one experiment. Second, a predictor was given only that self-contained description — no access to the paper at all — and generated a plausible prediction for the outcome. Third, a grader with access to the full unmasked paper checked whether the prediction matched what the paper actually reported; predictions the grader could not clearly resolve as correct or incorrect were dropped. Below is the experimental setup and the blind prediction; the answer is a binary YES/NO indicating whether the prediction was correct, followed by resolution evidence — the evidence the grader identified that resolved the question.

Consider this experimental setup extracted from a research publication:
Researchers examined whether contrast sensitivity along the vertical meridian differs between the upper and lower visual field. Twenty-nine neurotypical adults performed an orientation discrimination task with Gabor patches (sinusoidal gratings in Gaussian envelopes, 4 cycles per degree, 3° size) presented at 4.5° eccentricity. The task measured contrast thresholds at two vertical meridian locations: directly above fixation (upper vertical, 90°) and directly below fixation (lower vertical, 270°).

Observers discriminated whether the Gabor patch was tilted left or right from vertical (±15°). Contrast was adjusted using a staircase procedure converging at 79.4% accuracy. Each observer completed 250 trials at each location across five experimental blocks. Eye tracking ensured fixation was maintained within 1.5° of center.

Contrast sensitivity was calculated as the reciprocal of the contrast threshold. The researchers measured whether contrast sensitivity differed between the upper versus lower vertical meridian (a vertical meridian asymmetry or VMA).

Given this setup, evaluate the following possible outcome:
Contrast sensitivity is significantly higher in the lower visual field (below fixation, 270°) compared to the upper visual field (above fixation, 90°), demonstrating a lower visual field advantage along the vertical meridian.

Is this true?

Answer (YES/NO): YES